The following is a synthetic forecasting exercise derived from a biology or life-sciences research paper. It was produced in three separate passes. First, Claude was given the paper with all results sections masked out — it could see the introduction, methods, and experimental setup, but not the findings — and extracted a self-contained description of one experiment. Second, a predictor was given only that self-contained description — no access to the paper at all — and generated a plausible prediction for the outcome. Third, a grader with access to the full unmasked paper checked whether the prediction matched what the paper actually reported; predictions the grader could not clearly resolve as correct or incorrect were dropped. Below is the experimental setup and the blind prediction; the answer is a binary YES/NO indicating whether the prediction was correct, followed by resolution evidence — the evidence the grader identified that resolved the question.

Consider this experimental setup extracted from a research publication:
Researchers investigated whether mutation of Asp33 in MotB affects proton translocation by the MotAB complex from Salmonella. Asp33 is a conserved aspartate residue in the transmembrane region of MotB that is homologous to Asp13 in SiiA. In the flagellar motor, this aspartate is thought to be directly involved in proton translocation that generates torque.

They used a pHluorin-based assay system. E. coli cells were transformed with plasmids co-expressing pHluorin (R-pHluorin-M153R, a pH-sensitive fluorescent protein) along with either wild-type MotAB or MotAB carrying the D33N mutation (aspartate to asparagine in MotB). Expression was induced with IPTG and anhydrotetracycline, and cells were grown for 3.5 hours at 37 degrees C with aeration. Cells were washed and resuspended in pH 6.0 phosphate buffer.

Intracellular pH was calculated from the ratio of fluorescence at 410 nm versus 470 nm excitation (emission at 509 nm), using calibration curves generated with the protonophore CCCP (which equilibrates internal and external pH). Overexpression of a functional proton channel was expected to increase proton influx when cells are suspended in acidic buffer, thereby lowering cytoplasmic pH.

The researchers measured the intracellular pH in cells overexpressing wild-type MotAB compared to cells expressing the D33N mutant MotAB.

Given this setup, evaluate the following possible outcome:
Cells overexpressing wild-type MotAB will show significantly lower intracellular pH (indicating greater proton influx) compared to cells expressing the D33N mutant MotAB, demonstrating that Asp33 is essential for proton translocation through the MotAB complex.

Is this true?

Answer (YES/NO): YES